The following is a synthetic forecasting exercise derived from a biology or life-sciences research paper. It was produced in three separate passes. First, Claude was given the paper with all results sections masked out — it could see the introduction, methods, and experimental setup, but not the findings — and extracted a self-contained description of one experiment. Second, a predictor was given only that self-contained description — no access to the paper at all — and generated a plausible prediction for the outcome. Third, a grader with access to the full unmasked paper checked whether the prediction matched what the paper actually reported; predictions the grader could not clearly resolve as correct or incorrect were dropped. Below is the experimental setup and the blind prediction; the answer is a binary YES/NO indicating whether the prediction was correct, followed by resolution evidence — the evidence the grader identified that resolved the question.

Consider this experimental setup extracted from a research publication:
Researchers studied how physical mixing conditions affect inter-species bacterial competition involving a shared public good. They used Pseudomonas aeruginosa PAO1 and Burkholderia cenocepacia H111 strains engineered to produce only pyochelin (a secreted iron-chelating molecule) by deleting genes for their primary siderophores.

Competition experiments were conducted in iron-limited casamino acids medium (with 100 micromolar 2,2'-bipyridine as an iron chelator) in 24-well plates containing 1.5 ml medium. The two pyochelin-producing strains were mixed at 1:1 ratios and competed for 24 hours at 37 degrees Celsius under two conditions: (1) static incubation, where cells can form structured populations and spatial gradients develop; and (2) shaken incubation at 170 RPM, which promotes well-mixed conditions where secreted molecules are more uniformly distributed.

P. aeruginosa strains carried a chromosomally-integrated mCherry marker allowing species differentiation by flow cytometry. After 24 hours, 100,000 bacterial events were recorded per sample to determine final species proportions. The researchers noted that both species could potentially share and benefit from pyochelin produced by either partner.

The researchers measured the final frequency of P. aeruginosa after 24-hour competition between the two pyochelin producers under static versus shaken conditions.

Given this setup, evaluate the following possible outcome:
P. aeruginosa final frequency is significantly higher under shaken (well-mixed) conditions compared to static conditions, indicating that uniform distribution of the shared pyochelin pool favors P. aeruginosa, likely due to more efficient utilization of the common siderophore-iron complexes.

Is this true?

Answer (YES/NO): YES